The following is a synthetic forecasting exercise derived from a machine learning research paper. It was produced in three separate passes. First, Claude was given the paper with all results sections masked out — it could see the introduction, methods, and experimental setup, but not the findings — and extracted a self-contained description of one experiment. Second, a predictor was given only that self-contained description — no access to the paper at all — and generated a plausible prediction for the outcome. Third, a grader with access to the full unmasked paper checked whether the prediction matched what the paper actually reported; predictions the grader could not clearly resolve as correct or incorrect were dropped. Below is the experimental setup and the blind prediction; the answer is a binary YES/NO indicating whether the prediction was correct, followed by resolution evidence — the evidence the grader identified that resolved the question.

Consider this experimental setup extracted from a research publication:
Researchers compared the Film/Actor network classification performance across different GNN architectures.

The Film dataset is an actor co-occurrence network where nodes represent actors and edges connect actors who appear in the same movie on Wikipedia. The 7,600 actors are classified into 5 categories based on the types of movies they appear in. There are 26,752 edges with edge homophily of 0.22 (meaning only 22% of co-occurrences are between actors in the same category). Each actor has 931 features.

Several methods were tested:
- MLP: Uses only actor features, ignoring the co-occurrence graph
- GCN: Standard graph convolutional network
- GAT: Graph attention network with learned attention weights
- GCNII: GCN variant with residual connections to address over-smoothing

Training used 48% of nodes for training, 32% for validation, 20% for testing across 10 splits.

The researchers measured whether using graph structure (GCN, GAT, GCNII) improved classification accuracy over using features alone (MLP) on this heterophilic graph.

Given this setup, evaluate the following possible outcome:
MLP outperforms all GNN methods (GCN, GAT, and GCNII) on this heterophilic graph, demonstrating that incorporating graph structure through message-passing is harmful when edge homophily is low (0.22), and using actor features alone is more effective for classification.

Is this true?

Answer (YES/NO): NO